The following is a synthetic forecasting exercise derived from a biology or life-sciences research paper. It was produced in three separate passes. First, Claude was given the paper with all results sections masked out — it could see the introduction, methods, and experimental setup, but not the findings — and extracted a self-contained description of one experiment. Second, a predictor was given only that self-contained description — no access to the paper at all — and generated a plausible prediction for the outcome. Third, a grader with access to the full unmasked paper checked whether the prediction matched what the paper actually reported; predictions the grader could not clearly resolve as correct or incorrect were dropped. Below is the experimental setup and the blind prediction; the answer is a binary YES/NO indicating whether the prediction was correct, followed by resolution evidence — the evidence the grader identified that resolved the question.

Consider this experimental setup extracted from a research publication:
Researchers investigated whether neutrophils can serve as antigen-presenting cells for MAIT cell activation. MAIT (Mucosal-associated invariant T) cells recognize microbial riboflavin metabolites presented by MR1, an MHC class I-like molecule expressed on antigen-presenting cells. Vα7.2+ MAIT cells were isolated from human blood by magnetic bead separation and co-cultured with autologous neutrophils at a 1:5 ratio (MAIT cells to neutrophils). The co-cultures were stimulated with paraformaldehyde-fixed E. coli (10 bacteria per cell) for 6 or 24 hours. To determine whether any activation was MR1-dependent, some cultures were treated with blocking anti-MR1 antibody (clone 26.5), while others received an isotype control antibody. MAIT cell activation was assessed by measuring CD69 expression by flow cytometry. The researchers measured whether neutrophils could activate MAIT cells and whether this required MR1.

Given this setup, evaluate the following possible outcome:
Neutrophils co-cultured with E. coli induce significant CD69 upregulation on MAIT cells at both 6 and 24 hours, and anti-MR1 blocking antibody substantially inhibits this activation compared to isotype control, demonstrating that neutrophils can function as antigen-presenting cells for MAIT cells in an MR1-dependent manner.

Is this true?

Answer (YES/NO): NO